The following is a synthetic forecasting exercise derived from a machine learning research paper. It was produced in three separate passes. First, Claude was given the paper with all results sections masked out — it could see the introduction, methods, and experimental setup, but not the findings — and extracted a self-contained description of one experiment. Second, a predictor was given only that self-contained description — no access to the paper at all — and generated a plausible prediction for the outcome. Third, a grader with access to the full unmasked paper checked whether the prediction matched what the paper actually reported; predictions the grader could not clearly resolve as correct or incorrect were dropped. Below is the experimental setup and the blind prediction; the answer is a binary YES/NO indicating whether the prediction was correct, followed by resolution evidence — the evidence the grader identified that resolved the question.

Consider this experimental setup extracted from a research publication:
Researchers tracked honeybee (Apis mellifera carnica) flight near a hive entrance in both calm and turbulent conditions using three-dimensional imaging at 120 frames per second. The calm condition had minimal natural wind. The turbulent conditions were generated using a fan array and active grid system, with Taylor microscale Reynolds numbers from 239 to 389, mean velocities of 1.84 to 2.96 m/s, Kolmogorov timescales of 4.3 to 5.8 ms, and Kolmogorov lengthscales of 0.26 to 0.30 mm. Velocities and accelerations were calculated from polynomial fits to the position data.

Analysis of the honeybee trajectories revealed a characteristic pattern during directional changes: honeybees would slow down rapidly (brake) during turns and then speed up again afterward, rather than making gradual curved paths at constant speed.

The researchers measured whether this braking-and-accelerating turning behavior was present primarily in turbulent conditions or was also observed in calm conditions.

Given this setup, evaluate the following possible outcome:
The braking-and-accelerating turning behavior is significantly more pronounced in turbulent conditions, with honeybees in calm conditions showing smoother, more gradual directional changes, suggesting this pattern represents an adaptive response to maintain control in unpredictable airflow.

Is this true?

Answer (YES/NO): NO